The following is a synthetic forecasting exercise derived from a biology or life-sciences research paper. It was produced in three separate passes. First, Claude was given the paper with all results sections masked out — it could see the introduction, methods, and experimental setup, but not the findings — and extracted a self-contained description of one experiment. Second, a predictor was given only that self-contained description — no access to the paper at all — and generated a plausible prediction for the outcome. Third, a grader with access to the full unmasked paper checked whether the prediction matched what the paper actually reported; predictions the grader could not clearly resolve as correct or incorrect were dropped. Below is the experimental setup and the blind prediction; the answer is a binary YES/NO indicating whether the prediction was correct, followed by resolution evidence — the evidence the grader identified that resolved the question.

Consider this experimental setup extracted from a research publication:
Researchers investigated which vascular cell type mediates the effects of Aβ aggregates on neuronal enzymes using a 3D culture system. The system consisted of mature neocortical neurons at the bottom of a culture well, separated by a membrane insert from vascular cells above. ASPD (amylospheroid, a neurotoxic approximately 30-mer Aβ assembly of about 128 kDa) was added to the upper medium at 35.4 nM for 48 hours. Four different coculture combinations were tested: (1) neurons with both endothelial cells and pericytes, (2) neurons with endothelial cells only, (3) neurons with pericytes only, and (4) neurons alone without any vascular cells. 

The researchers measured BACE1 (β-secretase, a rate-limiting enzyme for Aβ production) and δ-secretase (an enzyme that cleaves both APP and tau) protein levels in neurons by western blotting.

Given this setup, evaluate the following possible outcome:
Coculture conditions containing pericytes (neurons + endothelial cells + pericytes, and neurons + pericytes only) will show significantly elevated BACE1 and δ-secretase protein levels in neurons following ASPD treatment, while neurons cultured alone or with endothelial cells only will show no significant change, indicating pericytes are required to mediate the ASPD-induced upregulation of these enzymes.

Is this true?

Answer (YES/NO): NO